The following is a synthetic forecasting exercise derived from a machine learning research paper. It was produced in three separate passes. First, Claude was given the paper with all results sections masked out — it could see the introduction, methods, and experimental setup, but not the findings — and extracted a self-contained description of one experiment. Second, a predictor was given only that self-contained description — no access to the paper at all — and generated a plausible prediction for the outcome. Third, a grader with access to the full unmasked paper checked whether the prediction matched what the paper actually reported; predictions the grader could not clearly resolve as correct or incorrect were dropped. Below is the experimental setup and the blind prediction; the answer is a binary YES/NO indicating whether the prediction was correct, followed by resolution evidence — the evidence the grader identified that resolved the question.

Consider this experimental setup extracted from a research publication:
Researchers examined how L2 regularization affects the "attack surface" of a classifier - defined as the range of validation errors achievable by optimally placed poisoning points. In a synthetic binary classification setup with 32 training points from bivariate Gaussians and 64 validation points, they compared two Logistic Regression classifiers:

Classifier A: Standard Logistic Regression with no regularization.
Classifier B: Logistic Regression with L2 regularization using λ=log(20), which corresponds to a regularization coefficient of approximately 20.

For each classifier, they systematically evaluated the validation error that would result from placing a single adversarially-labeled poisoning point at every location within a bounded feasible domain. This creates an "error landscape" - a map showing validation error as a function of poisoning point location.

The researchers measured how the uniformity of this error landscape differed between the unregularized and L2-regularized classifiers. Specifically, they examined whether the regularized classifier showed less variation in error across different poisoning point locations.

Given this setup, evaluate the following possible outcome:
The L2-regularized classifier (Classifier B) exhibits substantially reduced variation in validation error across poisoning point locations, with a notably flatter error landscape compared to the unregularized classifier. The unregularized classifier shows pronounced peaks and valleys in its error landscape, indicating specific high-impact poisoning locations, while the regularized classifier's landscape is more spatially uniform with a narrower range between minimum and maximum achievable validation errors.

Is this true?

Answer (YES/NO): YES